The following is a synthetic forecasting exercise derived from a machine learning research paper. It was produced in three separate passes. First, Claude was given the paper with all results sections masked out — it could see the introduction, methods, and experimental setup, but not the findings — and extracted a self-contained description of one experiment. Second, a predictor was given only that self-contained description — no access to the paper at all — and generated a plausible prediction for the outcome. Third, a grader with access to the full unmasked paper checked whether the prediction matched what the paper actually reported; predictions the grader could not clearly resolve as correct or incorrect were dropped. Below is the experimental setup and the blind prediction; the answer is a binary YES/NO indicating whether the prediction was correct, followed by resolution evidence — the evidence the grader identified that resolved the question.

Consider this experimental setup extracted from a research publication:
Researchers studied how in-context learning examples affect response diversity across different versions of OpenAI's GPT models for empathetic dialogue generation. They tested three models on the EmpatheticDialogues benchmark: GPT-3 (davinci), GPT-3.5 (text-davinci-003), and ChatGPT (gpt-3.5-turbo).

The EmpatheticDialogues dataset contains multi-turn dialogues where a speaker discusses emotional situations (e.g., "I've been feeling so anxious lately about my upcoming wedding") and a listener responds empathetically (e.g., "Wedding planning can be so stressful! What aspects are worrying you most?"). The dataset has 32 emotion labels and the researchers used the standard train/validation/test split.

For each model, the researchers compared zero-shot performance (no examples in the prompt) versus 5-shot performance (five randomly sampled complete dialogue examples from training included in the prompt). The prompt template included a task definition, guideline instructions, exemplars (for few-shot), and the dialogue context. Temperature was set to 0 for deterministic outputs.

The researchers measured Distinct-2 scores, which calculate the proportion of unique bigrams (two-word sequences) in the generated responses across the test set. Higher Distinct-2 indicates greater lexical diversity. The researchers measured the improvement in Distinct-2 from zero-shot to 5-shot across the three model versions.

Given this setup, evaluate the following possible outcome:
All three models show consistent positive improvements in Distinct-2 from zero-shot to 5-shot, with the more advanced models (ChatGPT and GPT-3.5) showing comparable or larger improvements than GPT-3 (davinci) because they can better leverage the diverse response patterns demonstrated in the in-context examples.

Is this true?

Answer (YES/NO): NO